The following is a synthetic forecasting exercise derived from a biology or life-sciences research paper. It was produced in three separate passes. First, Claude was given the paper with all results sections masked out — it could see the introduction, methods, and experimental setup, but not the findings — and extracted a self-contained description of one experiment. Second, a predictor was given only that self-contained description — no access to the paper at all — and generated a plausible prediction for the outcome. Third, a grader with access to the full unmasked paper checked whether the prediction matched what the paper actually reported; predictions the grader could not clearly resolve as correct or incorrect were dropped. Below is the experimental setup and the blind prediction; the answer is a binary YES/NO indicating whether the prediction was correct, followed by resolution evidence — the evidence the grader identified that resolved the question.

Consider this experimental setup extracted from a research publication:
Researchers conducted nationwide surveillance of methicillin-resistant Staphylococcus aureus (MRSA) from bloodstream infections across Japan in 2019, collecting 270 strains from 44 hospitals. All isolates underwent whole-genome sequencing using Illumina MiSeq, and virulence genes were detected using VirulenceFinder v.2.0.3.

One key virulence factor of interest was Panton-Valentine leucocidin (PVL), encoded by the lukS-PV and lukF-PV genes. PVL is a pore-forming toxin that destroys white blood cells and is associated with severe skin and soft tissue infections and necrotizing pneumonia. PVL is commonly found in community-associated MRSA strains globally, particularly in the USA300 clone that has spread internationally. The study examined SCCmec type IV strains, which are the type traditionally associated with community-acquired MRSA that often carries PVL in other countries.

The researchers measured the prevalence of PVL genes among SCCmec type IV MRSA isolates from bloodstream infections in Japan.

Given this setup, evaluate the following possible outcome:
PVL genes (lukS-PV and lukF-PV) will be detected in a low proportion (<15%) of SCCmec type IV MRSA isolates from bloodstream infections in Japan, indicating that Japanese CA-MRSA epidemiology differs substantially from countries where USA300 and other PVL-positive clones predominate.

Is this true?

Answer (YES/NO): YES